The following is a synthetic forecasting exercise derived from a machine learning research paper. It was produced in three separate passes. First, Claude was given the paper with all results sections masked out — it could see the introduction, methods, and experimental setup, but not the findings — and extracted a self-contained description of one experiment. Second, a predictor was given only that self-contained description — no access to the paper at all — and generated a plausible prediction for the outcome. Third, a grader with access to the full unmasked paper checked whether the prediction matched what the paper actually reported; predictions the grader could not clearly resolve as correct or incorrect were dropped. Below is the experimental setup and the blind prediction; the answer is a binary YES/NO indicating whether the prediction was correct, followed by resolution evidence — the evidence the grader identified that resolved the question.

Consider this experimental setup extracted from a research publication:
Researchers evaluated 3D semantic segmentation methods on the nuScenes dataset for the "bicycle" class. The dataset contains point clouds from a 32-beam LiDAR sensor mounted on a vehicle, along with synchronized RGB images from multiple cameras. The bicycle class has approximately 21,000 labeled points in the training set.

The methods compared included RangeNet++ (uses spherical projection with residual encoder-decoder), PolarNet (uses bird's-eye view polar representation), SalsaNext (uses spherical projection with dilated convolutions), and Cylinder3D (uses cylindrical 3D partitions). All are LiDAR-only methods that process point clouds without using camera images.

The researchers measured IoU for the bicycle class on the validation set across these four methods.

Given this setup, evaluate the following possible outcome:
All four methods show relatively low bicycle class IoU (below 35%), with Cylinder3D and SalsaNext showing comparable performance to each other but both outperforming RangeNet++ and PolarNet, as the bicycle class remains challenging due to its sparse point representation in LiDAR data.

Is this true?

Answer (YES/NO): NO